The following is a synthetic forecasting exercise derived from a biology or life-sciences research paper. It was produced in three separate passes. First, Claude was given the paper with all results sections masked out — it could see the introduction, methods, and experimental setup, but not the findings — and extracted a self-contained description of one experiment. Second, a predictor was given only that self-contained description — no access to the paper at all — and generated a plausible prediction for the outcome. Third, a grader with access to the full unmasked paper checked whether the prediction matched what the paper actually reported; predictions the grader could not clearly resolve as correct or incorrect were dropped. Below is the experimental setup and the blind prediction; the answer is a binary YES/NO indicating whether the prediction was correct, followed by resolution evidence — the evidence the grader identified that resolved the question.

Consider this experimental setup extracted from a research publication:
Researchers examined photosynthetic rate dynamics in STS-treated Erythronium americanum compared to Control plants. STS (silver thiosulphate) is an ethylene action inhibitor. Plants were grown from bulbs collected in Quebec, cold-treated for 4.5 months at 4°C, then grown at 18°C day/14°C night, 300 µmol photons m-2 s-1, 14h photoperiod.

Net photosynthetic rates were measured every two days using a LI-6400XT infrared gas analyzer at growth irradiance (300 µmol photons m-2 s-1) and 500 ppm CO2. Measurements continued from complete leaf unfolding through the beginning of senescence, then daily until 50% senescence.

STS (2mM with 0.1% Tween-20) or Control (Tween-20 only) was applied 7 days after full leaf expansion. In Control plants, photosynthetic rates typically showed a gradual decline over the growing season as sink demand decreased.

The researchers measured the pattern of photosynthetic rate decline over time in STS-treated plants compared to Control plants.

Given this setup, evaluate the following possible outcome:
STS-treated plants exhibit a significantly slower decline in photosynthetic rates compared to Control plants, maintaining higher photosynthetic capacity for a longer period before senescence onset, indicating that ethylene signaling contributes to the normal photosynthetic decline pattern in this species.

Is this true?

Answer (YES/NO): NO